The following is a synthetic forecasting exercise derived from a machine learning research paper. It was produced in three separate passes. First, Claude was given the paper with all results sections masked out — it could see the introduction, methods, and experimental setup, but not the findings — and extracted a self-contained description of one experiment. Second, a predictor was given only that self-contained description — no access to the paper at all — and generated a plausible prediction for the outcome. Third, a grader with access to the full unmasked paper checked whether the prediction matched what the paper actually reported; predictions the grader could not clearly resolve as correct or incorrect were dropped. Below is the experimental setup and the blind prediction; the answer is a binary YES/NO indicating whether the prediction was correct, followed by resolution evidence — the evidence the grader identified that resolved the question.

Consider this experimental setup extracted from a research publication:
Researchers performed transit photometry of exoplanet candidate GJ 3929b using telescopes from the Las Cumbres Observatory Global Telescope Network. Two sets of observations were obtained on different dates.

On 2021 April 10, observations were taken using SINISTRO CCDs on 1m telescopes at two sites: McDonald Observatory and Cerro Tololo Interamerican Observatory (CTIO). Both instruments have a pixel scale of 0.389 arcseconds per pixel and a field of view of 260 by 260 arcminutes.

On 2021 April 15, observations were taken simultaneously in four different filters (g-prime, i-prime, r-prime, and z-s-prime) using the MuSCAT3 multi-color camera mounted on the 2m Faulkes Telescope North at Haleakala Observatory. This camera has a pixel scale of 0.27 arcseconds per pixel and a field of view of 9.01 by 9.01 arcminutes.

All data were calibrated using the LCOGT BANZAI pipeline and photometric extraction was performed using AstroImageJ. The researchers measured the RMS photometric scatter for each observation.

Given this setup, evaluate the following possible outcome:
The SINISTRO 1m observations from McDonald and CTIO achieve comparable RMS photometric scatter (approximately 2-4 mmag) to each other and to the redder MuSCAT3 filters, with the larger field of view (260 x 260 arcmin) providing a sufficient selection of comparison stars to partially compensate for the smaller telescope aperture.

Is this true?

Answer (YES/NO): NO